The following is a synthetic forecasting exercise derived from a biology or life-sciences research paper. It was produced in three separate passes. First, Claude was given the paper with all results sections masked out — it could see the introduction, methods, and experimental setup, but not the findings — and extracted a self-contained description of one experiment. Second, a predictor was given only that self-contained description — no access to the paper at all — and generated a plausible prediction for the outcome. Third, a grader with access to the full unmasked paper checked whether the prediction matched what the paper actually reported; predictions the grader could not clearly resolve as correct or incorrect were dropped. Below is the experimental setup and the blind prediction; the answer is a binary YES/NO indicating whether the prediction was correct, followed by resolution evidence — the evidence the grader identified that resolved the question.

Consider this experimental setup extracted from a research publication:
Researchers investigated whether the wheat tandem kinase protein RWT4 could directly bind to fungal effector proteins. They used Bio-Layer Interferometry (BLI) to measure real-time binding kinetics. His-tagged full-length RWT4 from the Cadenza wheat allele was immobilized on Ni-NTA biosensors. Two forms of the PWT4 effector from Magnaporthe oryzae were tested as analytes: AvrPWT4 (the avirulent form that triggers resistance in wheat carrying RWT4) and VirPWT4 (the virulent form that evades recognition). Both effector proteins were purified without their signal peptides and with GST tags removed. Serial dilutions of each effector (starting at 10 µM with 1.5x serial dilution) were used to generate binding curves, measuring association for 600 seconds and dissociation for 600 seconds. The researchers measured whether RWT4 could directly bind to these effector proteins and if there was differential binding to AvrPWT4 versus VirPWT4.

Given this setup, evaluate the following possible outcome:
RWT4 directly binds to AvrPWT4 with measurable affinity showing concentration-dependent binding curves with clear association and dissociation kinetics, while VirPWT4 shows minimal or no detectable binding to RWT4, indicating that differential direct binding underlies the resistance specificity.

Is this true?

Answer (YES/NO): YES